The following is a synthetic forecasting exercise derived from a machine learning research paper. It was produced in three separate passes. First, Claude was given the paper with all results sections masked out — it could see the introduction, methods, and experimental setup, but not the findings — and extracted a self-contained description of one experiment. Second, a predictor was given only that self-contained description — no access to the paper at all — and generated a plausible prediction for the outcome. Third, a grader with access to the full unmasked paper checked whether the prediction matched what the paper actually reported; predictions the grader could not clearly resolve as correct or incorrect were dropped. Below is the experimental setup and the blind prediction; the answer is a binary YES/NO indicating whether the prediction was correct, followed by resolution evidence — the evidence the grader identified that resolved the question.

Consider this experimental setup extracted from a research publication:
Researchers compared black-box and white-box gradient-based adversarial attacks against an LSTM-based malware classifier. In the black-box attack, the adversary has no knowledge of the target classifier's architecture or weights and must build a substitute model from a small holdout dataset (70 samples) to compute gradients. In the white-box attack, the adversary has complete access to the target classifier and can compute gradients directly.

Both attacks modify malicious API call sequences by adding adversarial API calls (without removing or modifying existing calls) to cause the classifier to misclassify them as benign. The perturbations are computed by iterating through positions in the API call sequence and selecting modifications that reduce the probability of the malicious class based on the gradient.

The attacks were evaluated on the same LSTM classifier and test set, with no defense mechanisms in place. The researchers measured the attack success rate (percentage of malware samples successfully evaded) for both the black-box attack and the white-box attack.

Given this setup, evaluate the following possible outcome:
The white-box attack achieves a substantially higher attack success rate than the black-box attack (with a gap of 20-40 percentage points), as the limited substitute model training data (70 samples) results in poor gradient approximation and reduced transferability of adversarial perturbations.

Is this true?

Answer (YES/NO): NO